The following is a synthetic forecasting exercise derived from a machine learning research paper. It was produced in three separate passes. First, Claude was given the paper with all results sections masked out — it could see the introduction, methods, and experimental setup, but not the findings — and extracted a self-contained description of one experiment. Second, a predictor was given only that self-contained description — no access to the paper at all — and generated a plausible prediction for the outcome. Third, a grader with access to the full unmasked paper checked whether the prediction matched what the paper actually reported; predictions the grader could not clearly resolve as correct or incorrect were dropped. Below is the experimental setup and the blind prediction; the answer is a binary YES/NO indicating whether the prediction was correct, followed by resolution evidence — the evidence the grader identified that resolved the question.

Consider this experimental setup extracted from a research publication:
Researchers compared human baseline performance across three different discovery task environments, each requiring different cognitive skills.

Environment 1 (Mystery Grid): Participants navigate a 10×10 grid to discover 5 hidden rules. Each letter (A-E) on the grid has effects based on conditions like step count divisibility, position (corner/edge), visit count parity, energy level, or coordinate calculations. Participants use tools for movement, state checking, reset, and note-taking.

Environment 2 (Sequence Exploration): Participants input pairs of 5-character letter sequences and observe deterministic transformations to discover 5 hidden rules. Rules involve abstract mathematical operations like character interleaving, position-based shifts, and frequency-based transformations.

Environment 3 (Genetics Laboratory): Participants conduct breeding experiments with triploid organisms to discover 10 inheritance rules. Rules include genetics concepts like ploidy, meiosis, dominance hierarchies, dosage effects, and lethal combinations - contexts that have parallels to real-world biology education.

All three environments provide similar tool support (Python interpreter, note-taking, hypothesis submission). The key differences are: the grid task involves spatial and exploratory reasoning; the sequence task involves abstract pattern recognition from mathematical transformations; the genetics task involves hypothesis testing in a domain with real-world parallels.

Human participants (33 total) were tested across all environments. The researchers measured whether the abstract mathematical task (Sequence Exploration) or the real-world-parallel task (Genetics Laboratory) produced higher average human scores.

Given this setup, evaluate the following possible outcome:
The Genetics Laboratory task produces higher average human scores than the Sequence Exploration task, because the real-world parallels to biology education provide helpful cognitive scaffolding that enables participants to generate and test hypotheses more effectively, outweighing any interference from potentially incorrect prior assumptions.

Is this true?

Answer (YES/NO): YES